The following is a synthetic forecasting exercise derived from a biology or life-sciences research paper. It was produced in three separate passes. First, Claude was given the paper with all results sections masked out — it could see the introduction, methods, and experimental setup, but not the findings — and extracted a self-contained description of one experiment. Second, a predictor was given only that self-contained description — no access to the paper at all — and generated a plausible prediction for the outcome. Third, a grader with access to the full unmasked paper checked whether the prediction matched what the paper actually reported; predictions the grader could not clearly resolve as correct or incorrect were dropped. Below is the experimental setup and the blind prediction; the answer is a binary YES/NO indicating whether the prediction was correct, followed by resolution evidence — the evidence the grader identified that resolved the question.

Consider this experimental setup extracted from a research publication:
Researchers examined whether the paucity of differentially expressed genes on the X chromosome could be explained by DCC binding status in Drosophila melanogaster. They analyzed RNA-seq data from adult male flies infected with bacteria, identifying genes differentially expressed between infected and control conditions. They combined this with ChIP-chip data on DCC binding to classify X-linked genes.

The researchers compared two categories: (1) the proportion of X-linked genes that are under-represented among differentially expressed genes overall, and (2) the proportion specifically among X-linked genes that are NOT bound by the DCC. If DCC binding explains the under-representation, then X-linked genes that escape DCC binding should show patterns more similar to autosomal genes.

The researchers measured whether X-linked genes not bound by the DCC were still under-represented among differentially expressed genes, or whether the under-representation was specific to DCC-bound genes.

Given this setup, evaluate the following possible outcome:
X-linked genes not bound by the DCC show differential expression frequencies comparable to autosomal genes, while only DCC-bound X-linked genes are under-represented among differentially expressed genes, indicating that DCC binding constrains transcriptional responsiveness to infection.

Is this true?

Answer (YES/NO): YES